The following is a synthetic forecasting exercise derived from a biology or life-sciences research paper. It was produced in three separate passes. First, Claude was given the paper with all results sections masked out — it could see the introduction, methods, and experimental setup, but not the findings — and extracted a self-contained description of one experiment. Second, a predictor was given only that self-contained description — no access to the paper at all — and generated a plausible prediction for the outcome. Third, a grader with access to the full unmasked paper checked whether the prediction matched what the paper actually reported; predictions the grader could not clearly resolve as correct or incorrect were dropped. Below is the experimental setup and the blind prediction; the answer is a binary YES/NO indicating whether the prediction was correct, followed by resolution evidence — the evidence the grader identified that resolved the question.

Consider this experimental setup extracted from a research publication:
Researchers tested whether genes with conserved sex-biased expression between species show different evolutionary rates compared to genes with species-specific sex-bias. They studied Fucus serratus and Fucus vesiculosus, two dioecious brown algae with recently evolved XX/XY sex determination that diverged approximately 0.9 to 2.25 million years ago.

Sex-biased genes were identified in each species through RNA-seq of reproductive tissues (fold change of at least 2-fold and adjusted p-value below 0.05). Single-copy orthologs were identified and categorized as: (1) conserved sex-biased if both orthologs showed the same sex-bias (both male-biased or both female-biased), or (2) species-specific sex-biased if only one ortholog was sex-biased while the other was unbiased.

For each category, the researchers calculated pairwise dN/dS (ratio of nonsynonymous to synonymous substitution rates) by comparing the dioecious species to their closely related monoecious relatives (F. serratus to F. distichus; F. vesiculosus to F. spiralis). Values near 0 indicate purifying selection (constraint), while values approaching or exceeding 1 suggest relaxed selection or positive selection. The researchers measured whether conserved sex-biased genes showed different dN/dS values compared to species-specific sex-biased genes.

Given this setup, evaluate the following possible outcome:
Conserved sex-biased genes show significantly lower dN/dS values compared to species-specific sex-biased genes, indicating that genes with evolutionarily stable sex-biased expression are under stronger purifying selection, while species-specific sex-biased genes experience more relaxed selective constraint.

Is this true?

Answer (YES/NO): NO